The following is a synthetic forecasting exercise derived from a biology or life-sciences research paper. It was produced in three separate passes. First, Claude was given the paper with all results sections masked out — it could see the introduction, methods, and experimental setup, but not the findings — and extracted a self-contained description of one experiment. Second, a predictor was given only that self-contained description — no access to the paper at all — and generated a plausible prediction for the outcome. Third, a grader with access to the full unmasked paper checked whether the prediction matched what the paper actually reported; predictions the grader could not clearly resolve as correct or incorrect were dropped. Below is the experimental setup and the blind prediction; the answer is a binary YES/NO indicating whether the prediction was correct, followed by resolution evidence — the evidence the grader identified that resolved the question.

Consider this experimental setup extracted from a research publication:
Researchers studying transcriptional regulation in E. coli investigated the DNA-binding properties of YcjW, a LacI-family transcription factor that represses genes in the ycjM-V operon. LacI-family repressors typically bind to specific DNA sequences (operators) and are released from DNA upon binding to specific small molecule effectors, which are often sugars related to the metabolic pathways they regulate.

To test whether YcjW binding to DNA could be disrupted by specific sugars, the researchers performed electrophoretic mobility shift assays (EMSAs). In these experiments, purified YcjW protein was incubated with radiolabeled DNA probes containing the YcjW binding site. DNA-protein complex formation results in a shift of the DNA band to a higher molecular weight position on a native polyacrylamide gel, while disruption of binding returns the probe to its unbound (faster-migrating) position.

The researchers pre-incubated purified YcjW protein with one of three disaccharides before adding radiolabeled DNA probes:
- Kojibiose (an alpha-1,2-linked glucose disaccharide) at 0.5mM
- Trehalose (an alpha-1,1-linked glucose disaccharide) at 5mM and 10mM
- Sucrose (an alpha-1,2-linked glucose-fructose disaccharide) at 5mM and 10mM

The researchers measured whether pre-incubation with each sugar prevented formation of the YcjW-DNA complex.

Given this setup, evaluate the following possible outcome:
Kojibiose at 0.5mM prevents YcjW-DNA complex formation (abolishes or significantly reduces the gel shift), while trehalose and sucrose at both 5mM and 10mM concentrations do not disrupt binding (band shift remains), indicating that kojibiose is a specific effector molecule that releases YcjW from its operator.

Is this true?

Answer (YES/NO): YES